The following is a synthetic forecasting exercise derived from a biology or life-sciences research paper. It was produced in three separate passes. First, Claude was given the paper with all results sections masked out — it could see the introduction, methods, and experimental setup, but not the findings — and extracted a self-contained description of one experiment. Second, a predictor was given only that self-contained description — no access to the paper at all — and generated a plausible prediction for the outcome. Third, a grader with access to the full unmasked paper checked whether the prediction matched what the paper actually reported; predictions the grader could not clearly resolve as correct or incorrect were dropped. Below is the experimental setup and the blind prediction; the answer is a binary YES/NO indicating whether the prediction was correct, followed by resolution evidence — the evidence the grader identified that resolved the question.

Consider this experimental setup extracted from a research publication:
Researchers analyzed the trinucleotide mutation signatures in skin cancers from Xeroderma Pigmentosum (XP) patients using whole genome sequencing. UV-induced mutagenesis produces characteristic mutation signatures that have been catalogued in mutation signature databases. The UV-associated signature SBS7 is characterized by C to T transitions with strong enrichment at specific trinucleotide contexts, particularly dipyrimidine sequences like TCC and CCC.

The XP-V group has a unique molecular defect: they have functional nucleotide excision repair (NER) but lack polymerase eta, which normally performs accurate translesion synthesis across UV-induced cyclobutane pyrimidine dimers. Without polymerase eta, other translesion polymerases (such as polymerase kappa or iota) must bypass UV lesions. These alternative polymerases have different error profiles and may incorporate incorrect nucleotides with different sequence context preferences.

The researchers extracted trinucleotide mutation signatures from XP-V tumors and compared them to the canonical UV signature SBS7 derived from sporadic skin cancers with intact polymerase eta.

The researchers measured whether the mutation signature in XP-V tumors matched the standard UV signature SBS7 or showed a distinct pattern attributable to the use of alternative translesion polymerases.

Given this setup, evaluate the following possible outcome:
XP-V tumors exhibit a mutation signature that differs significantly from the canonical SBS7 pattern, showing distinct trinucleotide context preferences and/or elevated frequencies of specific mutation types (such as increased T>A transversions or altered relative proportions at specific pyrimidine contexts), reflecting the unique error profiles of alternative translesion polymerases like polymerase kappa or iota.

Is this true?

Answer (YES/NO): YES